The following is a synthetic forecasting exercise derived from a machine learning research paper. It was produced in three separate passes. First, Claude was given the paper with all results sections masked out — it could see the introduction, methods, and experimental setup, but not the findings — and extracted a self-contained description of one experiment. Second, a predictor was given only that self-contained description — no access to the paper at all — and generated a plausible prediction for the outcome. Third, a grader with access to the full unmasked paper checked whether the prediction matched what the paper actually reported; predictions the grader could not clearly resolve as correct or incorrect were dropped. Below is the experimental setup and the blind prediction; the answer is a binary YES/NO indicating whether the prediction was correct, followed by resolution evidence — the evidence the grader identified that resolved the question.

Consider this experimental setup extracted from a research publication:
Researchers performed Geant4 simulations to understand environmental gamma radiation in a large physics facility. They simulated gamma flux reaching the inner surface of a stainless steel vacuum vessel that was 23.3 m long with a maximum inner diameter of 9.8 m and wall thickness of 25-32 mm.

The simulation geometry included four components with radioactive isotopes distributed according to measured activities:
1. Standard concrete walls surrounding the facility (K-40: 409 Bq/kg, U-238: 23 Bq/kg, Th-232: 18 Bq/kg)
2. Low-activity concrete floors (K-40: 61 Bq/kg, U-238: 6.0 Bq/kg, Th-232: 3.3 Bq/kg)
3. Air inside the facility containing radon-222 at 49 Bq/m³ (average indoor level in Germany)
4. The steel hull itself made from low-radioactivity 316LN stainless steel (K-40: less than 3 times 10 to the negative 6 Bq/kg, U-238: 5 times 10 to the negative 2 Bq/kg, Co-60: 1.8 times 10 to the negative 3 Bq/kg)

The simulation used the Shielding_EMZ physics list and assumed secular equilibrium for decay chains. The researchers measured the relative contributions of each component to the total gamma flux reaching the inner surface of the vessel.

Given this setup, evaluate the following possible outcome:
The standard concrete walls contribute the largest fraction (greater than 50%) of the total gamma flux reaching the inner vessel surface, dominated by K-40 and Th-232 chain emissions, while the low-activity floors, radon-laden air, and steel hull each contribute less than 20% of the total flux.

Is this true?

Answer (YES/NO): NO